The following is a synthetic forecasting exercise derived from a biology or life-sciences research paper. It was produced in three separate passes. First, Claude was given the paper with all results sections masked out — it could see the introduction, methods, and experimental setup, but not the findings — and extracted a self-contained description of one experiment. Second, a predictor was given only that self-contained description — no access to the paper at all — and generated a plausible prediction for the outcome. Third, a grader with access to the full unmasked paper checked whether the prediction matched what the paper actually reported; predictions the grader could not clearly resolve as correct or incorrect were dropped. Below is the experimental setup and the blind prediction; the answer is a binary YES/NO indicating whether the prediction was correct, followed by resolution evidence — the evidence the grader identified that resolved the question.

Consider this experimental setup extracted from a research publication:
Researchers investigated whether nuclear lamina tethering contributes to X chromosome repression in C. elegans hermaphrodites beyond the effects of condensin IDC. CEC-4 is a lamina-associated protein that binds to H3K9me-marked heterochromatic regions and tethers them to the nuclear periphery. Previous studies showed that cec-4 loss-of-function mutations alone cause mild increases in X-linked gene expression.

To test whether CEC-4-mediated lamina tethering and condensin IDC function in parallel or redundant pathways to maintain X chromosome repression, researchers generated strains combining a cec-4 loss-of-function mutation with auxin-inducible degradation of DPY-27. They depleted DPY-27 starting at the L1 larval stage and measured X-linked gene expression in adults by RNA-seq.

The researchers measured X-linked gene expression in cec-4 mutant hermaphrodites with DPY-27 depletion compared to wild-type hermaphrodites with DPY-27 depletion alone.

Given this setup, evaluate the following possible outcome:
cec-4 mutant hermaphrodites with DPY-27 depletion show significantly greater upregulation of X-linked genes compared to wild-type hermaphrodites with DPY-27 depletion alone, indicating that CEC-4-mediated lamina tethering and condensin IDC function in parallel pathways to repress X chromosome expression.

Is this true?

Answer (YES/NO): YES